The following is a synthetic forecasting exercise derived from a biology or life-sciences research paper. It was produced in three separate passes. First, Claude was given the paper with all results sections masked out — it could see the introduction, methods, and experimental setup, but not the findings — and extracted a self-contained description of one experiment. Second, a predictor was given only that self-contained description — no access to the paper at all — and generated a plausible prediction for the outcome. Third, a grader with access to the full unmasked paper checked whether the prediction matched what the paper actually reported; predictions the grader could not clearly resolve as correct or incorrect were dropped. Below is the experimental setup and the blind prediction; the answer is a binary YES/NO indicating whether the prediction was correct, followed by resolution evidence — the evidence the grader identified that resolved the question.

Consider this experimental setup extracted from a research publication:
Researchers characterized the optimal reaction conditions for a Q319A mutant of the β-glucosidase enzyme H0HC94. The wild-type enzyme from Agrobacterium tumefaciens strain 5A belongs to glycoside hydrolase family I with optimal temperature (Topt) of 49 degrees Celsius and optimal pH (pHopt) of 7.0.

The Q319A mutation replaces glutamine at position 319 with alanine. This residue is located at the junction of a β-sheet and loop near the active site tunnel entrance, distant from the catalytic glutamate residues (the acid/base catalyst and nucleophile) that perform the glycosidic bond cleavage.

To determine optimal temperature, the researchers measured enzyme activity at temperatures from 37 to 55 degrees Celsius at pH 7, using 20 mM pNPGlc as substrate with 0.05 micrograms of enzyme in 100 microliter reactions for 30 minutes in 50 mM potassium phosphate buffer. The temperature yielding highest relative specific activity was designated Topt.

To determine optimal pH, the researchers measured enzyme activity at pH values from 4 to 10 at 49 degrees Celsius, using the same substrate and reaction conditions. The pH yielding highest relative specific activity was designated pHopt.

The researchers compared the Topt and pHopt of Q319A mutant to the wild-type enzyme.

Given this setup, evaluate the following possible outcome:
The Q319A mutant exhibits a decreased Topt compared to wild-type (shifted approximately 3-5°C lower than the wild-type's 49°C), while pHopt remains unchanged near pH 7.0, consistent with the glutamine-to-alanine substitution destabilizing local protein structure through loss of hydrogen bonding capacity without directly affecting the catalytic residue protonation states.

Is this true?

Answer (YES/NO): NO